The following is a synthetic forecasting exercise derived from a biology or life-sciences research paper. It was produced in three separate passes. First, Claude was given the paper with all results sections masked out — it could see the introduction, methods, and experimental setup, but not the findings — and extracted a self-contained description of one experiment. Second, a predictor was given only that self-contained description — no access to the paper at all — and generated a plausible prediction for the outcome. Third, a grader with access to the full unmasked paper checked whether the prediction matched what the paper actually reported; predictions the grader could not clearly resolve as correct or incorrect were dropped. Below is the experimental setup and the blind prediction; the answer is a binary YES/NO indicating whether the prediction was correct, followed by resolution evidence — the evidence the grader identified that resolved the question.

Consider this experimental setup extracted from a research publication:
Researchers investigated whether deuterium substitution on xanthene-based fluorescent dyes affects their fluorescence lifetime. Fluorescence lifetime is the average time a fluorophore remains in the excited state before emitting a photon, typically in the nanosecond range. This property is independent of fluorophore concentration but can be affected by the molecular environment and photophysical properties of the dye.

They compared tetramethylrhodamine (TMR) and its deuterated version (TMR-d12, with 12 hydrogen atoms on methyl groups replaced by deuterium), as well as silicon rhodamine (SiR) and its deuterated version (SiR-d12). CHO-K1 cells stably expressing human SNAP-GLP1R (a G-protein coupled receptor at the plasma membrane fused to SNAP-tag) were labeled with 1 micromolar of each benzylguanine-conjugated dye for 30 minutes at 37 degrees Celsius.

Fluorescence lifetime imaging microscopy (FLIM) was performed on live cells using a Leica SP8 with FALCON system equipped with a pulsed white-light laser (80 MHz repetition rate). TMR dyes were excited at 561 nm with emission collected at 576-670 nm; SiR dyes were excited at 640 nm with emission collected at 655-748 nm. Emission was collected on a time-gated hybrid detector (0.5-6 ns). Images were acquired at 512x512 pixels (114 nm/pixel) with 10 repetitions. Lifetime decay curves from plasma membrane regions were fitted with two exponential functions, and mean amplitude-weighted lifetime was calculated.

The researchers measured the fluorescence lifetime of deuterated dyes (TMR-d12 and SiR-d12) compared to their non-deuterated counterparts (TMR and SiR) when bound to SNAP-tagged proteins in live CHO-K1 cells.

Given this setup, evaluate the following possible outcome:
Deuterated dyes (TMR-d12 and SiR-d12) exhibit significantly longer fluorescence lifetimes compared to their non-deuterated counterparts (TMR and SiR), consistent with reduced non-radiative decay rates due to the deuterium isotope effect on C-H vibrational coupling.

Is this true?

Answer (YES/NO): YES